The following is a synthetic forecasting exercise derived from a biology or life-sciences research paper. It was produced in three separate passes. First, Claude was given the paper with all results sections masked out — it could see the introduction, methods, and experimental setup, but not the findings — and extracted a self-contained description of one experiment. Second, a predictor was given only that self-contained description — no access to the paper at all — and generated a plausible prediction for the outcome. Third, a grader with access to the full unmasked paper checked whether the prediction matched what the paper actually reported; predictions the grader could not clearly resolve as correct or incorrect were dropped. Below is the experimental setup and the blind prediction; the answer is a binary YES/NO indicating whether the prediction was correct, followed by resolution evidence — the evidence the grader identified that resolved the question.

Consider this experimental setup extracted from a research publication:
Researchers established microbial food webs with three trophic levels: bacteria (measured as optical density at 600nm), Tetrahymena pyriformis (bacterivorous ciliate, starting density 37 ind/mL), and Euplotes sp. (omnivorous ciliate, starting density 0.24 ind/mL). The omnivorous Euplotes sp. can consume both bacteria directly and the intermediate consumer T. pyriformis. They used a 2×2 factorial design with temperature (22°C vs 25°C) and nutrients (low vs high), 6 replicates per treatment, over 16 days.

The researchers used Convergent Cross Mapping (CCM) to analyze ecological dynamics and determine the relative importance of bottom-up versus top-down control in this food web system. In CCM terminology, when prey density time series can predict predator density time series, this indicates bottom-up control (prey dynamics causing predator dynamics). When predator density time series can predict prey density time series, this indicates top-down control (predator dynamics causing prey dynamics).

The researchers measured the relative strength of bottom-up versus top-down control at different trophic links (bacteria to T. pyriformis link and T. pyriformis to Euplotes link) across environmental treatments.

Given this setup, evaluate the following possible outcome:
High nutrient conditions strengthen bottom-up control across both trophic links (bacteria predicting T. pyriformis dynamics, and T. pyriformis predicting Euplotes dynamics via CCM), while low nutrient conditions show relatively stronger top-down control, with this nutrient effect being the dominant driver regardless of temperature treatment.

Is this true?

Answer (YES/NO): NO